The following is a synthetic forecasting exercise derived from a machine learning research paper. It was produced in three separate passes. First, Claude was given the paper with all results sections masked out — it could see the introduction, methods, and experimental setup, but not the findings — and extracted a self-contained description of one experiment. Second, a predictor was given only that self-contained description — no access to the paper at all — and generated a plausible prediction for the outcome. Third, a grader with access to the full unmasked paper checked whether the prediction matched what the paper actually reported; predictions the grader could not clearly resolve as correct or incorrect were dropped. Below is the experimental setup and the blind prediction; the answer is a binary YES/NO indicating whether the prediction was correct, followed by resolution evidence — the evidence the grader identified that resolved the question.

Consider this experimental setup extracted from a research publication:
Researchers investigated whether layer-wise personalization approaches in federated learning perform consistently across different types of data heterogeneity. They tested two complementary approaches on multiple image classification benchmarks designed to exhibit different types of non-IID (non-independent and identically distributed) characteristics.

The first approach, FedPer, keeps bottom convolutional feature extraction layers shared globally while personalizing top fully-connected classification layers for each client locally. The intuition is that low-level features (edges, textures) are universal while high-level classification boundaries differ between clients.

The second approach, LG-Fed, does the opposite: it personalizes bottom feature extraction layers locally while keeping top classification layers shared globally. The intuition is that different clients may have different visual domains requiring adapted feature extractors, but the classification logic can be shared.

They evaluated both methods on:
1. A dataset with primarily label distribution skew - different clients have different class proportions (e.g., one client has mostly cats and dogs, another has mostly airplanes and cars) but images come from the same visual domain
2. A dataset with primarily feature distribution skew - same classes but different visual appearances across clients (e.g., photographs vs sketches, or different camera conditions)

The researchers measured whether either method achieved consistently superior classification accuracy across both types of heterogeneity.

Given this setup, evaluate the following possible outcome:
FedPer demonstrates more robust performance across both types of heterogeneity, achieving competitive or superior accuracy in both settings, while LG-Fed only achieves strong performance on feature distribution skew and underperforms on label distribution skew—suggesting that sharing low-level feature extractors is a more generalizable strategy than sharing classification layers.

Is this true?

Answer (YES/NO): NO